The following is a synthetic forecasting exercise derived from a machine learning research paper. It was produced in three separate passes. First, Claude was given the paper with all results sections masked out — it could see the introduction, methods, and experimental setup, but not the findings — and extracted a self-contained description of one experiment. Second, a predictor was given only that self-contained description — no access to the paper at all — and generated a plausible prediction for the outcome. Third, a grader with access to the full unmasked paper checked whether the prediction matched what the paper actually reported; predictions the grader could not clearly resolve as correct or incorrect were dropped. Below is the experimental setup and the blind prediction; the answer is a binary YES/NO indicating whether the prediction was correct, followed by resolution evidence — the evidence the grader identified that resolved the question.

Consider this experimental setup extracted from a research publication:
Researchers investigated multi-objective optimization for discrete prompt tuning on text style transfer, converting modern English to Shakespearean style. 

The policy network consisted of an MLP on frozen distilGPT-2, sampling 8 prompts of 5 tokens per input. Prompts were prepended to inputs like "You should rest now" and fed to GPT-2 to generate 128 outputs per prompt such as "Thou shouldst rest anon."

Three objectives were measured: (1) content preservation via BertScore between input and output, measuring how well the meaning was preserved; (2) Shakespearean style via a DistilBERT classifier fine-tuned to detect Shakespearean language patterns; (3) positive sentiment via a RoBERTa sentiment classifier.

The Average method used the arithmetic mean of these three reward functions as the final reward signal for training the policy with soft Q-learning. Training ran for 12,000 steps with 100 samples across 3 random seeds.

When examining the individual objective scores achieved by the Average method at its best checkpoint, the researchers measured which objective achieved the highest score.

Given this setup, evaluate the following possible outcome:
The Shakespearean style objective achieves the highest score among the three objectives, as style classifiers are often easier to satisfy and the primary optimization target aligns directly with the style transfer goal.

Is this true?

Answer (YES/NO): YES